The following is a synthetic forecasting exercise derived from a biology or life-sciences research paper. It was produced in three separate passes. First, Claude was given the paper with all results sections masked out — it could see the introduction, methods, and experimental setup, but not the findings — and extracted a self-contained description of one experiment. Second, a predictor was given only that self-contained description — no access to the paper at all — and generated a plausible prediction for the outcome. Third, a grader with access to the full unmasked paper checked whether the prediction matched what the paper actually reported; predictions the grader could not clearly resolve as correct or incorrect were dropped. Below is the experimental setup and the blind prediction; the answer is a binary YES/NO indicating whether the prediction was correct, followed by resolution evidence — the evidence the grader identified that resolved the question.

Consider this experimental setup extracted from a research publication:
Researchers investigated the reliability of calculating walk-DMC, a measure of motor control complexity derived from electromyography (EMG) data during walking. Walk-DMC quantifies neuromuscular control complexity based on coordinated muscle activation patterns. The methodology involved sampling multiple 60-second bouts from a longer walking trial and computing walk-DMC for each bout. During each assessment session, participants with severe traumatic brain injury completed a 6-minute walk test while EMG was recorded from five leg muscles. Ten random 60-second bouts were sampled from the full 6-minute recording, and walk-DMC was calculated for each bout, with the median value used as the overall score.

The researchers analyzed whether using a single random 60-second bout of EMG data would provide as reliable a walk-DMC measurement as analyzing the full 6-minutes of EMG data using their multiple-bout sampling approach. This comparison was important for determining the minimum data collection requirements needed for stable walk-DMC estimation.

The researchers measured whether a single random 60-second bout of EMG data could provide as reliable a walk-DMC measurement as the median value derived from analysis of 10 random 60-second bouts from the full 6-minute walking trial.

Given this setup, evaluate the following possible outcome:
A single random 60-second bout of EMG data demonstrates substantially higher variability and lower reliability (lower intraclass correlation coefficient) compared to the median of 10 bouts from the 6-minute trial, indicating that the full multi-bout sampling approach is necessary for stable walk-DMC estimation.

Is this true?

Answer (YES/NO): NO